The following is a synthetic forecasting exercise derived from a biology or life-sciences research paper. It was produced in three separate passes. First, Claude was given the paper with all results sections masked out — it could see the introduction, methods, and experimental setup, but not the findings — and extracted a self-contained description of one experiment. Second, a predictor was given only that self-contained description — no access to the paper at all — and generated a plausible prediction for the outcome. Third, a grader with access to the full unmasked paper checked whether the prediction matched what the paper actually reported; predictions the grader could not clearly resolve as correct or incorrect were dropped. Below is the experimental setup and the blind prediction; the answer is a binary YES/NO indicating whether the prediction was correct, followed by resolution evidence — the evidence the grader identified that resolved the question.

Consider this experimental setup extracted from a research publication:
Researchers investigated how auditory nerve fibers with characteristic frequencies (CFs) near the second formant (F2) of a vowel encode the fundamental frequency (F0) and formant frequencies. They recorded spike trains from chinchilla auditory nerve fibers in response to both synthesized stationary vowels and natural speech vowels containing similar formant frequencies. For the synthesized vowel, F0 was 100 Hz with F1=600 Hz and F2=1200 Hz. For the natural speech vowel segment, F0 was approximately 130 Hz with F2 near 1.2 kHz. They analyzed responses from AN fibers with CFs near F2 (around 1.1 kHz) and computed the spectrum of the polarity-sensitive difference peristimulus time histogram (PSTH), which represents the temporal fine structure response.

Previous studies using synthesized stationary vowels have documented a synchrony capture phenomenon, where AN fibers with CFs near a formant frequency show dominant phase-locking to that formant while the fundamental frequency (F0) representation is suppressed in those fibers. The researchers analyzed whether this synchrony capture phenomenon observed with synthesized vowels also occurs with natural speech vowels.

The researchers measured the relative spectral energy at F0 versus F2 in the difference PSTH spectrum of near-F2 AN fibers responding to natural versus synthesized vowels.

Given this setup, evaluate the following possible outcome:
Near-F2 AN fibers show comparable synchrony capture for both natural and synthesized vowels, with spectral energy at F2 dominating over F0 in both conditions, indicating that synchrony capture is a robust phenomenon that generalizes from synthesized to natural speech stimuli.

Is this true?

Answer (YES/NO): NO